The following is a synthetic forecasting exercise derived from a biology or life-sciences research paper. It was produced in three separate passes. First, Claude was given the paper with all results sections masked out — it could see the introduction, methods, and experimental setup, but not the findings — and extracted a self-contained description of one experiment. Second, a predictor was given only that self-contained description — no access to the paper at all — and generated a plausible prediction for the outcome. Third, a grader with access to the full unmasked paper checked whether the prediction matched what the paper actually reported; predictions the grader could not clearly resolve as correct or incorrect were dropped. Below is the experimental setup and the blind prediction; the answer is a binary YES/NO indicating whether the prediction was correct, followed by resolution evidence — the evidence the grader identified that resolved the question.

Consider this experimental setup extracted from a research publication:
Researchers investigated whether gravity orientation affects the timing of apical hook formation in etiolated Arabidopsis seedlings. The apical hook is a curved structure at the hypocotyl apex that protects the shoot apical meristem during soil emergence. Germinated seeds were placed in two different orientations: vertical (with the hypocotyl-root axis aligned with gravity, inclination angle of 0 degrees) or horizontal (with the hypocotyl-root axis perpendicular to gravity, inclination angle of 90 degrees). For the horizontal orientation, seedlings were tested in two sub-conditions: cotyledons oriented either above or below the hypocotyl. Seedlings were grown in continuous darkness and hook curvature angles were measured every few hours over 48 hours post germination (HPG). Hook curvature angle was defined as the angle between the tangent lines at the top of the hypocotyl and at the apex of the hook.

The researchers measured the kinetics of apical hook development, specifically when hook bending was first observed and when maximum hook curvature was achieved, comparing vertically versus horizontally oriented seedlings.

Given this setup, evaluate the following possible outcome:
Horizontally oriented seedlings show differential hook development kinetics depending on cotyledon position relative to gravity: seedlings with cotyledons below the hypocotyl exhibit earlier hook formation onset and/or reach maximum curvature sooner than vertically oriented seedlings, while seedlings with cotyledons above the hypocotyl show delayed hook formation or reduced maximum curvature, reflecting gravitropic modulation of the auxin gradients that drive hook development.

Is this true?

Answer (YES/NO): NO